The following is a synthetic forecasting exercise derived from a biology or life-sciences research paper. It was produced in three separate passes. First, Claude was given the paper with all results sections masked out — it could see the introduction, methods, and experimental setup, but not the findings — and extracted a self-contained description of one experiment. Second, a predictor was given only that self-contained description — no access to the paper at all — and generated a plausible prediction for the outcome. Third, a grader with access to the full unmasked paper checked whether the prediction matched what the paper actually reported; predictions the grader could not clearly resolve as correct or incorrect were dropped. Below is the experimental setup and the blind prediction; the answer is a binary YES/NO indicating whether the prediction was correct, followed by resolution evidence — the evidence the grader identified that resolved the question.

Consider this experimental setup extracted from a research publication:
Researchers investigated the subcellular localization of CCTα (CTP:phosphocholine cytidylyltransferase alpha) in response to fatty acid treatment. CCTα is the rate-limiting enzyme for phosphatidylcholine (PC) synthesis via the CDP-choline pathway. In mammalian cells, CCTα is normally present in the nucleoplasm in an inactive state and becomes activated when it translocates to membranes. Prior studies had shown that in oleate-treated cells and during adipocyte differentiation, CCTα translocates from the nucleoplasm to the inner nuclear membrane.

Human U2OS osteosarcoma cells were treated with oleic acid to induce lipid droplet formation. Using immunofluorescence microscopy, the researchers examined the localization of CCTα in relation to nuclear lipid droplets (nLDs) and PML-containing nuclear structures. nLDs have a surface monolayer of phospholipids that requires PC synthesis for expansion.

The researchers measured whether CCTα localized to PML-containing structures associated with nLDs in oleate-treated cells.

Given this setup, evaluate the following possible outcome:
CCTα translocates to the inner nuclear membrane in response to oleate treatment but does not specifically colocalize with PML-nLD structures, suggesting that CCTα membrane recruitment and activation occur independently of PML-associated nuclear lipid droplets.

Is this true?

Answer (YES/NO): NO